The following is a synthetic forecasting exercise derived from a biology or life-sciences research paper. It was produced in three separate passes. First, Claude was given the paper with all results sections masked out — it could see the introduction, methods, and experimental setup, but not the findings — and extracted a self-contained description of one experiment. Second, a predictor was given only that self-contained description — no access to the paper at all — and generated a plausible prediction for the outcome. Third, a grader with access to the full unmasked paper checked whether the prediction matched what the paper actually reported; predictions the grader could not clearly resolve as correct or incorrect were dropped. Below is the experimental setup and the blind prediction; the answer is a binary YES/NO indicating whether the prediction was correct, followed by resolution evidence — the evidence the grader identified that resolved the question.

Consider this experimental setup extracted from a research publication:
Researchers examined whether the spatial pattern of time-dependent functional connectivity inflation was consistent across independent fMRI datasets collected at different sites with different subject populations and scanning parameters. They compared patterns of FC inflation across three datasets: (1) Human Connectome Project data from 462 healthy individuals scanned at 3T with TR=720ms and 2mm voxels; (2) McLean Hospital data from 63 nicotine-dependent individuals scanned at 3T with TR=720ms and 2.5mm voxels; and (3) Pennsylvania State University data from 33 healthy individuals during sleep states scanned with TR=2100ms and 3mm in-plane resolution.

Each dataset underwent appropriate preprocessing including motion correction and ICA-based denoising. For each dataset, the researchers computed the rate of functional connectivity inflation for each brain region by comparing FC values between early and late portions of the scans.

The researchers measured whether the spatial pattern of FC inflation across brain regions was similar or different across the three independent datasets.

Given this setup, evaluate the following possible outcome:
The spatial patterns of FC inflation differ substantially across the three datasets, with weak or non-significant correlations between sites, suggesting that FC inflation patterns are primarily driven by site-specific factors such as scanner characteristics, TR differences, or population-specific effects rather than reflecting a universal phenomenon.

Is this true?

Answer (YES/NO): NO